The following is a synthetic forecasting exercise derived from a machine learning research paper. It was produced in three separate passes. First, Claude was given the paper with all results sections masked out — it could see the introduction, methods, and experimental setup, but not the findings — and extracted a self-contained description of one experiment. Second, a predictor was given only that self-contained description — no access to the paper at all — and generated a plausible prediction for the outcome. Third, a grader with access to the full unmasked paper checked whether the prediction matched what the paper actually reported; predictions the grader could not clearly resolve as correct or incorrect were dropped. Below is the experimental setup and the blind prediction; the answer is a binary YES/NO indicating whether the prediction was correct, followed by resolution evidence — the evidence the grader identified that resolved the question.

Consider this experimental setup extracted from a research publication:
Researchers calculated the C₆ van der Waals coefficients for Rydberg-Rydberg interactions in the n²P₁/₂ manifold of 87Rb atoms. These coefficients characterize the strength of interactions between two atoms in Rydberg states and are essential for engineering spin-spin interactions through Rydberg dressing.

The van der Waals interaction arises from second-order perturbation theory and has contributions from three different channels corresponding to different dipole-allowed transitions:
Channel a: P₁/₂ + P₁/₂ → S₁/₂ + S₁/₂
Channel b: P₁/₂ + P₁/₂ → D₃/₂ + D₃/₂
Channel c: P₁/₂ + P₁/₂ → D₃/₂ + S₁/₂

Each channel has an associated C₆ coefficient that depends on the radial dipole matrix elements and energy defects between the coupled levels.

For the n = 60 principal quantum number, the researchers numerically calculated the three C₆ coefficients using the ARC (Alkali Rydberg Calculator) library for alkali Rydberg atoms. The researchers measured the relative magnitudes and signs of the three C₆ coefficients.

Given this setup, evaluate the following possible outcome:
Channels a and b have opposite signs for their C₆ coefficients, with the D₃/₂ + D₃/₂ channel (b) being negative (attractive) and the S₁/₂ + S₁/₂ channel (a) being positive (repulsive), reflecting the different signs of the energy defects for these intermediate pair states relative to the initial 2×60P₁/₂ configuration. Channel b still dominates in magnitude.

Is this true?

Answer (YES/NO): NO